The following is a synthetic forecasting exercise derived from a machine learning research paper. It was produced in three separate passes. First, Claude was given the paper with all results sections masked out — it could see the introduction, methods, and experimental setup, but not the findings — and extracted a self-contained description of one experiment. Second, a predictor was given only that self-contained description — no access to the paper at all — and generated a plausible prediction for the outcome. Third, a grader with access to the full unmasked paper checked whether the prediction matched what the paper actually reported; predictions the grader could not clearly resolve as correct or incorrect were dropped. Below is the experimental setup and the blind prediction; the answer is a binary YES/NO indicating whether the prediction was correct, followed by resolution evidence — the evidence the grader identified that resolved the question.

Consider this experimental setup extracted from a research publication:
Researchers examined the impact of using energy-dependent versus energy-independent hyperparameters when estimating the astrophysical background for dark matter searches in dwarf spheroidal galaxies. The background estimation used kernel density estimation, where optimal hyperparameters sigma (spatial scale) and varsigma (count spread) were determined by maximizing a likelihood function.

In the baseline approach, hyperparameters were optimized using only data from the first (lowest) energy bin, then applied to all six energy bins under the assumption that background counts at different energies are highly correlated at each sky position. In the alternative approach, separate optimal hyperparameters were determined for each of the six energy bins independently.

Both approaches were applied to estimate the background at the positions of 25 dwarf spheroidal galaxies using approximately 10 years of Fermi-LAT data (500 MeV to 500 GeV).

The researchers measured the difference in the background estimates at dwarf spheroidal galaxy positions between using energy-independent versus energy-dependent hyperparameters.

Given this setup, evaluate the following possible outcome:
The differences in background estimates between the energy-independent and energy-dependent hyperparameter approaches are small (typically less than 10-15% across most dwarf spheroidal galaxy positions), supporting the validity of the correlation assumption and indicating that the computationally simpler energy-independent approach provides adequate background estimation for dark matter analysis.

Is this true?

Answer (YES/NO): YES